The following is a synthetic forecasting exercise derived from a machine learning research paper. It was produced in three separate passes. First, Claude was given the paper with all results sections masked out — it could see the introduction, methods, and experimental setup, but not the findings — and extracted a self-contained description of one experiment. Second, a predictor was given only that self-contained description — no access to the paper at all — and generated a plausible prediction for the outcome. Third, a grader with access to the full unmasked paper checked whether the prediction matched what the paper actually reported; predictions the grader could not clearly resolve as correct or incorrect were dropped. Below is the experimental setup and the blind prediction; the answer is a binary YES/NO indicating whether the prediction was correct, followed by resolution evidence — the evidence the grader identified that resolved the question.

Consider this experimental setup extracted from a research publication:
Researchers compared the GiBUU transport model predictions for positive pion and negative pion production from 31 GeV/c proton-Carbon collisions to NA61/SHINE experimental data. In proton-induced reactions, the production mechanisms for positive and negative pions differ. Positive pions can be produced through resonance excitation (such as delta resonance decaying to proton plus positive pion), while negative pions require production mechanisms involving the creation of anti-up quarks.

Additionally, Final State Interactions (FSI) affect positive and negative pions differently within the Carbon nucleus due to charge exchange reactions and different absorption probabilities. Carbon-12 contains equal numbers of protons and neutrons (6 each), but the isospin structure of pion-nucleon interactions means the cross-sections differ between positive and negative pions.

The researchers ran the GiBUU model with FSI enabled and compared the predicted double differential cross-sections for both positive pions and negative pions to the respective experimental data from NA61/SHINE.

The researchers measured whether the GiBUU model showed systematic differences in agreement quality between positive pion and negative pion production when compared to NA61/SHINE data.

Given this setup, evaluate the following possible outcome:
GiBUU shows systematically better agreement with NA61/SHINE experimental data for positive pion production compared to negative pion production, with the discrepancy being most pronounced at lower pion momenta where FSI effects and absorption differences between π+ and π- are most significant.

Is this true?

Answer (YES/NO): NO